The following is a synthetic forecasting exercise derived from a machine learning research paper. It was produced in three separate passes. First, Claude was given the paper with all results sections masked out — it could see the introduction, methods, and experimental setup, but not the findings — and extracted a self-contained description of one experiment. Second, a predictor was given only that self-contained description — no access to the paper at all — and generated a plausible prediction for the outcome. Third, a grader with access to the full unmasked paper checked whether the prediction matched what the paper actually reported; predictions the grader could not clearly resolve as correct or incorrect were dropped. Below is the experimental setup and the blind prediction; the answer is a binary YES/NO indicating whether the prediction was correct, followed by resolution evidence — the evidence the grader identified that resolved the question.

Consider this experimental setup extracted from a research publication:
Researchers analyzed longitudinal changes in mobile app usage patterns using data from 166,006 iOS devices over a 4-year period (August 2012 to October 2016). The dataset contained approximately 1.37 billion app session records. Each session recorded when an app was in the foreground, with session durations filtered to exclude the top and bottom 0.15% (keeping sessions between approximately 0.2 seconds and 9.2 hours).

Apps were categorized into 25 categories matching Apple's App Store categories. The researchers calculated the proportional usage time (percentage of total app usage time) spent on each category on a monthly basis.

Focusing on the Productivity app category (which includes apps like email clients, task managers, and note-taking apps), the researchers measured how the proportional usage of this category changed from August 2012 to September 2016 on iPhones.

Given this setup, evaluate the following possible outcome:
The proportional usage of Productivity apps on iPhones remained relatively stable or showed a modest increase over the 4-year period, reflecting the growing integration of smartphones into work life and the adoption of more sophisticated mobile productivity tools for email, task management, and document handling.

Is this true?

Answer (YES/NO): NO